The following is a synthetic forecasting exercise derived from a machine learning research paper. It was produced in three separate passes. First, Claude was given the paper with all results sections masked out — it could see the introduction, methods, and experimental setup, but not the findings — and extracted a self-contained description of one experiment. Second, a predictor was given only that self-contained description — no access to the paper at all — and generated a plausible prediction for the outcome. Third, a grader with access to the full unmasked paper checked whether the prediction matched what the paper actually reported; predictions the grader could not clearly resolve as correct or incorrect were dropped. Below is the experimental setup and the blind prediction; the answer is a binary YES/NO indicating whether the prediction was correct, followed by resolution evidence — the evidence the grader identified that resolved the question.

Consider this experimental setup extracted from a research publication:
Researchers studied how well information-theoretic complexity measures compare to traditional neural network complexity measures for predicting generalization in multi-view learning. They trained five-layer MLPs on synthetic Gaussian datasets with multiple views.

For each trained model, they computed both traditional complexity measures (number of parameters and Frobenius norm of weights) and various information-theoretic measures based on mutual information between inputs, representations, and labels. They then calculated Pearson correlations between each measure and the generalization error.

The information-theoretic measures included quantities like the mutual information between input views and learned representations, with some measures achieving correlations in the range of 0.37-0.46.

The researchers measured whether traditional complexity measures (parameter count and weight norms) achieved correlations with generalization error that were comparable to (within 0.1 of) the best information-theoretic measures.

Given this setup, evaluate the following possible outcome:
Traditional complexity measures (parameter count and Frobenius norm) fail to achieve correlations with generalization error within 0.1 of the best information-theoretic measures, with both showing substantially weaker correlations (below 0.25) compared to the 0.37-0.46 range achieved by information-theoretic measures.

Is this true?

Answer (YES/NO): YES